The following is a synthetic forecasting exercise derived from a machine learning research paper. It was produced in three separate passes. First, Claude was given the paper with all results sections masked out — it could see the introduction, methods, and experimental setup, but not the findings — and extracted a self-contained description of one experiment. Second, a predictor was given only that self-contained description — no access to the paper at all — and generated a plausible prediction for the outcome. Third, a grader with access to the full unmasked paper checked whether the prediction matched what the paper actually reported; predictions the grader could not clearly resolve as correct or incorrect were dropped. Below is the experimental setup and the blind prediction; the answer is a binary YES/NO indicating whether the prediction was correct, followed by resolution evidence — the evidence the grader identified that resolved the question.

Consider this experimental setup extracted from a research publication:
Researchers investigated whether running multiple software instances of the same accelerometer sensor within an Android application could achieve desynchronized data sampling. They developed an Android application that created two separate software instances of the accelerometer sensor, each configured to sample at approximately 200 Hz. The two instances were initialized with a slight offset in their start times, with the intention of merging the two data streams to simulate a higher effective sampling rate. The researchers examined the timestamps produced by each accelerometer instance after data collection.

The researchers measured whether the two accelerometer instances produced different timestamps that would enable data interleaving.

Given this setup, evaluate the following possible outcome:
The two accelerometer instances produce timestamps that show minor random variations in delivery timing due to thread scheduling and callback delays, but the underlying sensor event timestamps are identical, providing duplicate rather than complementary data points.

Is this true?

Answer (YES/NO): NO